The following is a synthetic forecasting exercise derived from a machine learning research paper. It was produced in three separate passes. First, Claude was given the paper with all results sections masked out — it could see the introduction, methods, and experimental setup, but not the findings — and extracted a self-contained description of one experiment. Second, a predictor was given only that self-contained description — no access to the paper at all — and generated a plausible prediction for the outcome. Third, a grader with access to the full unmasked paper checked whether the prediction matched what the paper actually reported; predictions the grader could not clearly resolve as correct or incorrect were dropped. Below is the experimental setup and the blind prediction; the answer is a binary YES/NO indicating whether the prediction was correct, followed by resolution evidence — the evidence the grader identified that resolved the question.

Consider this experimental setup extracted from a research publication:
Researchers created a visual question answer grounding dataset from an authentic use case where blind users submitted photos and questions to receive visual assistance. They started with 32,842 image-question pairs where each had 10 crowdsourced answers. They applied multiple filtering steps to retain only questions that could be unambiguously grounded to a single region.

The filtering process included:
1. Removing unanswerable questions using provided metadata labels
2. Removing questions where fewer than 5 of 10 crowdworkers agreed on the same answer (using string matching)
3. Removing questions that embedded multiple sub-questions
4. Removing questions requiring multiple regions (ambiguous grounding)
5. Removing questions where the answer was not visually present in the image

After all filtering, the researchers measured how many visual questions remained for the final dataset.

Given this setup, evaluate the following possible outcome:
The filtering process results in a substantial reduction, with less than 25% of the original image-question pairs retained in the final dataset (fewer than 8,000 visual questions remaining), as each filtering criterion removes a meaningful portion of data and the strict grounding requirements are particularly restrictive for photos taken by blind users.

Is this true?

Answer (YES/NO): NO